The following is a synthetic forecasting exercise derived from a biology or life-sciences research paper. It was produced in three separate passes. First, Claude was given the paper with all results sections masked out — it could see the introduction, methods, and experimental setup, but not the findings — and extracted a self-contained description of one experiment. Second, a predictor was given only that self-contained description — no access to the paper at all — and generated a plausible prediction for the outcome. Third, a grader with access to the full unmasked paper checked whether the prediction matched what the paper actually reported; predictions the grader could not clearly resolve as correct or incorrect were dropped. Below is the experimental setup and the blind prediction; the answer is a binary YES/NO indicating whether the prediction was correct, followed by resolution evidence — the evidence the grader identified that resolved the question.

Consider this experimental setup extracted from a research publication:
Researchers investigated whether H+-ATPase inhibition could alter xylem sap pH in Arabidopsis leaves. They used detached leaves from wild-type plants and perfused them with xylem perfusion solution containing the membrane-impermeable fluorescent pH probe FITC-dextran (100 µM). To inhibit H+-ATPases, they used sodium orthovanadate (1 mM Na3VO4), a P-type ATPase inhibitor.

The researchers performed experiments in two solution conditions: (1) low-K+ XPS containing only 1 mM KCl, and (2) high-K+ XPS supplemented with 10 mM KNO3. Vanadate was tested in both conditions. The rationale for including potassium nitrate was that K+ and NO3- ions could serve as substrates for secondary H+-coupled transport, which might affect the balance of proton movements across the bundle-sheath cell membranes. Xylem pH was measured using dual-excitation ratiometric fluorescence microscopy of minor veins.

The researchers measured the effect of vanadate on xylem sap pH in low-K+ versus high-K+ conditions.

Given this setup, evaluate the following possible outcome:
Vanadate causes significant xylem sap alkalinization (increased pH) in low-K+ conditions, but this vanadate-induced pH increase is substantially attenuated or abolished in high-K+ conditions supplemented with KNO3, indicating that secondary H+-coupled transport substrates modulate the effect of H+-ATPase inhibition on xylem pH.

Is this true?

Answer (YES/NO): NO